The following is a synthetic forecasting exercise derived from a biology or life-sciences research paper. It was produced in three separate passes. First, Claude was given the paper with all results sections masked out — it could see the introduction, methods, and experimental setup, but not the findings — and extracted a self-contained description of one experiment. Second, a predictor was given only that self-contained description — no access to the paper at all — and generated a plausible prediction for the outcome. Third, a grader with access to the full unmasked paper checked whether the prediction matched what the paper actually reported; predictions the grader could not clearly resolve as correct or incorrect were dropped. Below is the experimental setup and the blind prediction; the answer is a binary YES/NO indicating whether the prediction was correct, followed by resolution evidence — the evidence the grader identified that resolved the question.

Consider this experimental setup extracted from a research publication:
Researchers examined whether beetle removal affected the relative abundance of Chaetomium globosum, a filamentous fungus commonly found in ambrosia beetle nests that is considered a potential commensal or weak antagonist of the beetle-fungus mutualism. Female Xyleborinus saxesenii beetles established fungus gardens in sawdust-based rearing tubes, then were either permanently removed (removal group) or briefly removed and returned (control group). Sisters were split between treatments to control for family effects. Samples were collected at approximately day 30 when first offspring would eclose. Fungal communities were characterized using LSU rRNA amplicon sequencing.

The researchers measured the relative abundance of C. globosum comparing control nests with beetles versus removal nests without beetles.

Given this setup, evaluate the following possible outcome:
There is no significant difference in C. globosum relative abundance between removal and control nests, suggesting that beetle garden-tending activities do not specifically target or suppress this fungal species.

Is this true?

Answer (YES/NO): NO